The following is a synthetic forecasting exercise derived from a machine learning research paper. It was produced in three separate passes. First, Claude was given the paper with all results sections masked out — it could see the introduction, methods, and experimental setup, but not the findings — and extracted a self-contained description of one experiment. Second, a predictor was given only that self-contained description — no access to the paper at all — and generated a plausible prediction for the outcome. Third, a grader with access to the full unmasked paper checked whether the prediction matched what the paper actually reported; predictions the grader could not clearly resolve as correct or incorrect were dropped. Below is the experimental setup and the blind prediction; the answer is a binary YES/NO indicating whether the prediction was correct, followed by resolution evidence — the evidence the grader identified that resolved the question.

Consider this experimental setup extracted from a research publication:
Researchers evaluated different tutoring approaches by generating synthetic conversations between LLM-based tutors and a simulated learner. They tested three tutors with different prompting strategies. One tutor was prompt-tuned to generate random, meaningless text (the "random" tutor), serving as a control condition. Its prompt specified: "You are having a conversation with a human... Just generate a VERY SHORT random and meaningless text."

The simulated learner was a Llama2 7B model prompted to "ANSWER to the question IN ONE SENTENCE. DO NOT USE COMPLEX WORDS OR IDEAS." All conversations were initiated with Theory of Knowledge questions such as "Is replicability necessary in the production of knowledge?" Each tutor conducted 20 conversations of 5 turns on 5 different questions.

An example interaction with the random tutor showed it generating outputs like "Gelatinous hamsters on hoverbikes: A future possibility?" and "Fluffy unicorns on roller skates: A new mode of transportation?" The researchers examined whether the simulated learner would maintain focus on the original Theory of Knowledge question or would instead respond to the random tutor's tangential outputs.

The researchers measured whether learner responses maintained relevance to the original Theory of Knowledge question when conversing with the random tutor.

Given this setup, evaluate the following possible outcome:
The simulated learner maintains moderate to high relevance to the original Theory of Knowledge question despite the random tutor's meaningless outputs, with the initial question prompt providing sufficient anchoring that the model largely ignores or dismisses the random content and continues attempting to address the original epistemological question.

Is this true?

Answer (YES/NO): NO